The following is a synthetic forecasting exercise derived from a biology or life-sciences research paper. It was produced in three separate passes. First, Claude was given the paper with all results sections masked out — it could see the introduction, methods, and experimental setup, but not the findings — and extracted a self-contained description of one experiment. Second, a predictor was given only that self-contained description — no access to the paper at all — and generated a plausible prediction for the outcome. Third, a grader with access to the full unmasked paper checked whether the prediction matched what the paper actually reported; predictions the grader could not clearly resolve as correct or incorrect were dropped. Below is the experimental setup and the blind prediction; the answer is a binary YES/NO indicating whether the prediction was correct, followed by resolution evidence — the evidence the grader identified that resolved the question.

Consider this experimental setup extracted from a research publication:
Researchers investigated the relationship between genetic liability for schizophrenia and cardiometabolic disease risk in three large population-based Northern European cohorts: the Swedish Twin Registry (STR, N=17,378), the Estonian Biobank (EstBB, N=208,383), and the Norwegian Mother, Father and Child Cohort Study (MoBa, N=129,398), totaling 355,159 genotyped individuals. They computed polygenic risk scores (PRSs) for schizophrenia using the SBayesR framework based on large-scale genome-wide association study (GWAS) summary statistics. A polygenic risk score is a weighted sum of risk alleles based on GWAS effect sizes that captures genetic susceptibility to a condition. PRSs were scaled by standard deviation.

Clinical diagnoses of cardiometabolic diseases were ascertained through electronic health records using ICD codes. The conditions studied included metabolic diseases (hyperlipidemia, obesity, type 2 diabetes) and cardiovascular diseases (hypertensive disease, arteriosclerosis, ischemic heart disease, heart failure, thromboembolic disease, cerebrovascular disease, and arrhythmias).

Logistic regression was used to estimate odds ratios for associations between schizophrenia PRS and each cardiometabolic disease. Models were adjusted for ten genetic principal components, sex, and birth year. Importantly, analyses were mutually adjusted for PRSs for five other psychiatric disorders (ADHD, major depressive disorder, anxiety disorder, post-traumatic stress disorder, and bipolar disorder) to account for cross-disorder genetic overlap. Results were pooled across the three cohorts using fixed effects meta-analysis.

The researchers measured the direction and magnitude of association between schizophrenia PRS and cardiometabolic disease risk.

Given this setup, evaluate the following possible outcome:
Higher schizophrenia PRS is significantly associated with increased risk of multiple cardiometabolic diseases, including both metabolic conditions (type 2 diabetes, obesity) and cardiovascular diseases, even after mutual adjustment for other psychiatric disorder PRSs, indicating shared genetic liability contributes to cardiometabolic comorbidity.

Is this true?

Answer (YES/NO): NO